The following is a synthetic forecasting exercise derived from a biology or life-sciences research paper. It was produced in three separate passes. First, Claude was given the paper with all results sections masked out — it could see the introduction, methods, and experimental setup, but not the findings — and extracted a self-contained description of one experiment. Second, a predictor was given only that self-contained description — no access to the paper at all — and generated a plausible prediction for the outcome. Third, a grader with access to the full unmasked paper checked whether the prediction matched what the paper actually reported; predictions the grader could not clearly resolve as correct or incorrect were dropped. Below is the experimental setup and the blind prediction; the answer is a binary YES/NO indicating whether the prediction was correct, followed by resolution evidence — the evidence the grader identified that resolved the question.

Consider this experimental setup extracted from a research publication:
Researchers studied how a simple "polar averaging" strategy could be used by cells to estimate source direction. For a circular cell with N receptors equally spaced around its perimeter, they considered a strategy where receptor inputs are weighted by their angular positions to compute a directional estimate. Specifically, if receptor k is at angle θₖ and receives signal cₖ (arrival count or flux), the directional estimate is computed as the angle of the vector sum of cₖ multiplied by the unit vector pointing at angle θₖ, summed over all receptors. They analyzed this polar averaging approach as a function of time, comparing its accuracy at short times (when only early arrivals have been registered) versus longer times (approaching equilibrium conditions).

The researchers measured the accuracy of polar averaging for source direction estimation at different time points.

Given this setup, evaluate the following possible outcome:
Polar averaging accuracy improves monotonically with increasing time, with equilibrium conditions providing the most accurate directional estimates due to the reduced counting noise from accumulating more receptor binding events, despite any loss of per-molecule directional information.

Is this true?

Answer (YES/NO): NO